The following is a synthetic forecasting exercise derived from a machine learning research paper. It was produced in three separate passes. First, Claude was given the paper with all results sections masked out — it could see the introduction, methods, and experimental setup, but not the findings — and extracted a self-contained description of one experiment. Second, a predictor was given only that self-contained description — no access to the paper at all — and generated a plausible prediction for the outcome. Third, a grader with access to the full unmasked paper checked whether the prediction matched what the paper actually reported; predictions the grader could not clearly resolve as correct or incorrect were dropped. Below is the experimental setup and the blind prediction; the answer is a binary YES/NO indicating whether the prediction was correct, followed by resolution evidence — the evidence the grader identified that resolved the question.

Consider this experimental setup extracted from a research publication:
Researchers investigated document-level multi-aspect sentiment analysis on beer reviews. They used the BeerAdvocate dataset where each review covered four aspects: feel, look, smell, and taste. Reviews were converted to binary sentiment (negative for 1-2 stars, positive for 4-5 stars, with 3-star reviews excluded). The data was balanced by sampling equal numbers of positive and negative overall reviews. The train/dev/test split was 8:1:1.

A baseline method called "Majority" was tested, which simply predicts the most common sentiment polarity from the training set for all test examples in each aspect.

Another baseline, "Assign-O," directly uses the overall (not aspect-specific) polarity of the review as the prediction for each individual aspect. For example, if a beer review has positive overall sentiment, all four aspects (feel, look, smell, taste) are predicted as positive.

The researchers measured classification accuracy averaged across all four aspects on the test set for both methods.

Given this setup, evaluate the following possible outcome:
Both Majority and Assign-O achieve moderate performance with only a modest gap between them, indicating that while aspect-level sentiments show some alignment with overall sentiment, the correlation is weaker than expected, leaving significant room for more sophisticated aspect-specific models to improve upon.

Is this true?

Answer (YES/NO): YES